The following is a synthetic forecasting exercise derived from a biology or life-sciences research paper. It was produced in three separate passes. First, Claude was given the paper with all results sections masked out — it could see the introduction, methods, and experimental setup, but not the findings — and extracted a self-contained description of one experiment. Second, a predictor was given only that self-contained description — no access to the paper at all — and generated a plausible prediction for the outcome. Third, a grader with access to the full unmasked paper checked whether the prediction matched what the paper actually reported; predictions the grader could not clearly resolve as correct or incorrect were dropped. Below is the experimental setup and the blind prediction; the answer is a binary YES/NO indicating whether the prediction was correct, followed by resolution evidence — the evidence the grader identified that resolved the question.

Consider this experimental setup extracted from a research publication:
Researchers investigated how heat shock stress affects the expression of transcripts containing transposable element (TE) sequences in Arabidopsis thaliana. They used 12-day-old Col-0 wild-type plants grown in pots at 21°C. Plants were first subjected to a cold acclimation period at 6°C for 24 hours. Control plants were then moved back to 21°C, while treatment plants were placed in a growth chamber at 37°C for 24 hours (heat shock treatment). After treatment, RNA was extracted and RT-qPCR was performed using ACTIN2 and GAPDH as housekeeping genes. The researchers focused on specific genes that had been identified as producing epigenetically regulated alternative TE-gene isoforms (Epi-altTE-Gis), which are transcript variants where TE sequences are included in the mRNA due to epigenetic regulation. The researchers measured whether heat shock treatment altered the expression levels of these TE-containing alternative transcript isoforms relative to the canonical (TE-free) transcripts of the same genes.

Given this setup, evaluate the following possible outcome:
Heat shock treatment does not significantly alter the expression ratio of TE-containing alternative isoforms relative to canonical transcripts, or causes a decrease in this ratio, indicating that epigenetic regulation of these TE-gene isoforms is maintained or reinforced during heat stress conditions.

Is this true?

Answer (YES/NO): NO